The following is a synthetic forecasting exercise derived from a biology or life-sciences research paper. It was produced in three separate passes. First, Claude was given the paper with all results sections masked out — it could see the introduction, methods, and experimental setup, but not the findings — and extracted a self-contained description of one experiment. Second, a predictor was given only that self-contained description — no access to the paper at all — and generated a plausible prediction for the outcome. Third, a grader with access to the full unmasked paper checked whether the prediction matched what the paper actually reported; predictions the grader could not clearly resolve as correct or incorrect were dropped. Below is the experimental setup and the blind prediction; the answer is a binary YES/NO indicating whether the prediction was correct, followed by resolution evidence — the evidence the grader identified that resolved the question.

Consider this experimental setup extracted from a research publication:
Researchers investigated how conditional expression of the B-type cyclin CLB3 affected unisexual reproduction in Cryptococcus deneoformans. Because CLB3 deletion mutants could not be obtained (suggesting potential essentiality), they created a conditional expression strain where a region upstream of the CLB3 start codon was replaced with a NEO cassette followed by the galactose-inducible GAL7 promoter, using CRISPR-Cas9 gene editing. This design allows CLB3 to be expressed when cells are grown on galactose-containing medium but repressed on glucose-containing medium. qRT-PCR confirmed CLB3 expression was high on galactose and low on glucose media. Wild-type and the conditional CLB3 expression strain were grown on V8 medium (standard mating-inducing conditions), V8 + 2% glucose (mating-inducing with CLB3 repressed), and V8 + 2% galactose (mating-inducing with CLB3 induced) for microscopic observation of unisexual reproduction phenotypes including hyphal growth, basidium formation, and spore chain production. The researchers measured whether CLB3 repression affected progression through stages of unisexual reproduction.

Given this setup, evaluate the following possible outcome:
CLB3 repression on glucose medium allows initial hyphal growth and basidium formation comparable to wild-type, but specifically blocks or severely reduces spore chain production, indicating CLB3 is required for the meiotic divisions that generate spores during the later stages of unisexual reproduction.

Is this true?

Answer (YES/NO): NO